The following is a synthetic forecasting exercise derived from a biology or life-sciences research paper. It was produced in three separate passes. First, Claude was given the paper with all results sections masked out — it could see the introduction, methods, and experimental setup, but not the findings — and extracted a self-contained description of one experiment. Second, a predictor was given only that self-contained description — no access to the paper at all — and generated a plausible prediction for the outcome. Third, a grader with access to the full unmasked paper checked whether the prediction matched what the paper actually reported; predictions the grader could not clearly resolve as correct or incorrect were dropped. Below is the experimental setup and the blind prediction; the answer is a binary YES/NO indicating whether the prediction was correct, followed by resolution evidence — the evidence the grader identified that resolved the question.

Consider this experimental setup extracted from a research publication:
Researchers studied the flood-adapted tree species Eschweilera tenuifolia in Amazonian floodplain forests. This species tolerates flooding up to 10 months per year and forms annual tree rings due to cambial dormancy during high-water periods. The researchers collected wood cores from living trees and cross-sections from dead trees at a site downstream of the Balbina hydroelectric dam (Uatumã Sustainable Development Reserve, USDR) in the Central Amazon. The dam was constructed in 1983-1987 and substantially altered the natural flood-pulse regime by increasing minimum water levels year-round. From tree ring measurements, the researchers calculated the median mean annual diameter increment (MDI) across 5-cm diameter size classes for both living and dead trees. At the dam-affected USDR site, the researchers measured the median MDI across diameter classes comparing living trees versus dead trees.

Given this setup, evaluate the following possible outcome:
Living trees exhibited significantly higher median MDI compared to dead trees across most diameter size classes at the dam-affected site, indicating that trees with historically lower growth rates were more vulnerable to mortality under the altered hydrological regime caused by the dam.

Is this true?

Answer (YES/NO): NO